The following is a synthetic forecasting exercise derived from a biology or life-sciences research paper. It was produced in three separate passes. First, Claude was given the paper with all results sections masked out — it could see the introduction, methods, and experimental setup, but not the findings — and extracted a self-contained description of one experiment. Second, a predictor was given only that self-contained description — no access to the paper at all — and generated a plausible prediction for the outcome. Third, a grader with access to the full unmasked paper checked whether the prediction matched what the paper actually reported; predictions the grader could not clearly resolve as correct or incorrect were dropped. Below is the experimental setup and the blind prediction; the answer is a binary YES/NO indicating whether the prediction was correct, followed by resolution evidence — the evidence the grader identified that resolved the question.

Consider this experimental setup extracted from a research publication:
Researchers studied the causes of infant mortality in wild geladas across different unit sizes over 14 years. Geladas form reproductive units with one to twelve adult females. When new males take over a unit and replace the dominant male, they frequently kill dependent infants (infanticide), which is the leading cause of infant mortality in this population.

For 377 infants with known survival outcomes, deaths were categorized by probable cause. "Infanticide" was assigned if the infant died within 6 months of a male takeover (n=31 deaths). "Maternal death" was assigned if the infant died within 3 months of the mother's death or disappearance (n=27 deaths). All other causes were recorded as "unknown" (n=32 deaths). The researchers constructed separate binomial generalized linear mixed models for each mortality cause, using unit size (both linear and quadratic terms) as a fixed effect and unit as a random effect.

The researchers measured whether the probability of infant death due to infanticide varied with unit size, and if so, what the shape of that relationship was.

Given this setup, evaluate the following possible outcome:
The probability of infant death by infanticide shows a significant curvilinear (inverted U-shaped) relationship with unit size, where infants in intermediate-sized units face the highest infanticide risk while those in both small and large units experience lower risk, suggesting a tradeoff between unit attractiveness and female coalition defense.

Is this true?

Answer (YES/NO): NO